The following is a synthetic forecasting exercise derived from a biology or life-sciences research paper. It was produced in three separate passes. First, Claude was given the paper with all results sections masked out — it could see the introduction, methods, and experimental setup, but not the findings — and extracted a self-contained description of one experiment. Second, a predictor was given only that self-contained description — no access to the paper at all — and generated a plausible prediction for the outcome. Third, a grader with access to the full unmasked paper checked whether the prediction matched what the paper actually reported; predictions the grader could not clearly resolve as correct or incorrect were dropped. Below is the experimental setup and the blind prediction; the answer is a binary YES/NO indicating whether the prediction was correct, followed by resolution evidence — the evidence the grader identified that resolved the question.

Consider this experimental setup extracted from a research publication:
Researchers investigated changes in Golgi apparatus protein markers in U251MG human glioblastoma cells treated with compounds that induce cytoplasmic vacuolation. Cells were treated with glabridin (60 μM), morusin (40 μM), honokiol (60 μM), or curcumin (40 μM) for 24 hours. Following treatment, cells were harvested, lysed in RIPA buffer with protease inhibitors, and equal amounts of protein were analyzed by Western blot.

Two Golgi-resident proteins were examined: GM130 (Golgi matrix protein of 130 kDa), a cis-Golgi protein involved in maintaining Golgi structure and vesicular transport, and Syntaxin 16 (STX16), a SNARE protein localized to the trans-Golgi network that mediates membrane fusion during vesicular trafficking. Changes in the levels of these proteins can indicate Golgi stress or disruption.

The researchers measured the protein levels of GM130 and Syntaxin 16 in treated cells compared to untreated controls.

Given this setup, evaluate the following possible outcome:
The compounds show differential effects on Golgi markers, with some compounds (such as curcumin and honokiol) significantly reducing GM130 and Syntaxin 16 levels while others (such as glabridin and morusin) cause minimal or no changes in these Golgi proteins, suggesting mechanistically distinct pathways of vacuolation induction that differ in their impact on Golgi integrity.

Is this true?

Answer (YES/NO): NO